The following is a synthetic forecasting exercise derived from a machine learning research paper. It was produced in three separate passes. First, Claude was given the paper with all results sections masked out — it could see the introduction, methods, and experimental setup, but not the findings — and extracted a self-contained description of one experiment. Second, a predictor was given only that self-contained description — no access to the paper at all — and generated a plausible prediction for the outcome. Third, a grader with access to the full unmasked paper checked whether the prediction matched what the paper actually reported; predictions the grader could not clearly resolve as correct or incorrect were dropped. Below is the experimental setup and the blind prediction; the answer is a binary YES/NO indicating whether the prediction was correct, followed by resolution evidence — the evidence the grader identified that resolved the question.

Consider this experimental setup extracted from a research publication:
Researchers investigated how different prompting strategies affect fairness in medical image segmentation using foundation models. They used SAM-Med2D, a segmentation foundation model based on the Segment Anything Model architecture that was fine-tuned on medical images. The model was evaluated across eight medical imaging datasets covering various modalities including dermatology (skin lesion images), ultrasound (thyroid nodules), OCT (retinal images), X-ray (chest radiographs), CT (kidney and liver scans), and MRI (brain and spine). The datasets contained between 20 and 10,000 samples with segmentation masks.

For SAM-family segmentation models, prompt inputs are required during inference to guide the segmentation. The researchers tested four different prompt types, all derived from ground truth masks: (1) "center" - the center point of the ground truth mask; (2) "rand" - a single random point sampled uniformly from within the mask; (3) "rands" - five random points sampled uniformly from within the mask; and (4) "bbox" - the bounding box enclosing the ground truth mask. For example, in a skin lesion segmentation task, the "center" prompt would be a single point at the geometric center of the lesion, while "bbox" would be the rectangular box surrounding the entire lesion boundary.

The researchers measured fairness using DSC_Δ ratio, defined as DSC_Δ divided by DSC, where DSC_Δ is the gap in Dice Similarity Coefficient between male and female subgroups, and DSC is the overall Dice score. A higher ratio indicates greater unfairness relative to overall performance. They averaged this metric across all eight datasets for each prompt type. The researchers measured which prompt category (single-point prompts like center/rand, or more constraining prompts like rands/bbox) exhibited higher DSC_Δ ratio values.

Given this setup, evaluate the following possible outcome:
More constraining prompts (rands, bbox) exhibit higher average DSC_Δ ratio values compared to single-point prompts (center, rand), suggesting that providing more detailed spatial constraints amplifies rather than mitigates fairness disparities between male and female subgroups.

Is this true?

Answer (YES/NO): NO